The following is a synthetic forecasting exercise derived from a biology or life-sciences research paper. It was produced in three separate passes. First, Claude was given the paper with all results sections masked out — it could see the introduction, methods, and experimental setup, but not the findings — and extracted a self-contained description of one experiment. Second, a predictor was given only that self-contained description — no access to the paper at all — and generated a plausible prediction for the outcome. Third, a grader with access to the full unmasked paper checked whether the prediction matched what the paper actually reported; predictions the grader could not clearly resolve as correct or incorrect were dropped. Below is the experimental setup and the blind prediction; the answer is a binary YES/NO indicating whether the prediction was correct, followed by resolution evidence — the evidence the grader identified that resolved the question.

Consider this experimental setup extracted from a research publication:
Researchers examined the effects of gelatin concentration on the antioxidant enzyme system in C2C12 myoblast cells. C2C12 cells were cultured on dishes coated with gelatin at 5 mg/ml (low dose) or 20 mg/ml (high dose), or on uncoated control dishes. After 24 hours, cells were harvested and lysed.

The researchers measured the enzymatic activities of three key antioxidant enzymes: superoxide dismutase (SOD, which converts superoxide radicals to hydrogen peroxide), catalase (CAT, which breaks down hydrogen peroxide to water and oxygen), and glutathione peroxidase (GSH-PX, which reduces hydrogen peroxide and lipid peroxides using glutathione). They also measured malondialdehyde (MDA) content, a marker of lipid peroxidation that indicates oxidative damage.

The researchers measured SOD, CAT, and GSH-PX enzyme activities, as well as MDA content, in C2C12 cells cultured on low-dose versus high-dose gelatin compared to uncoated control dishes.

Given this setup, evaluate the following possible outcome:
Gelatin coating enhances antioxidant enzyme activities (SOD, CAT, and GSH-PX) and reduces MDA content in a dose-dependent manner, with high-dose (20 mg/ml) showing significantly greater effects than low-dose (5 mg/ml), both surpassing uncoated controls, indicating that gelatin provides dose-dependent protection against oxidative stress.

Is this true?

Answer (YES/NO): NO